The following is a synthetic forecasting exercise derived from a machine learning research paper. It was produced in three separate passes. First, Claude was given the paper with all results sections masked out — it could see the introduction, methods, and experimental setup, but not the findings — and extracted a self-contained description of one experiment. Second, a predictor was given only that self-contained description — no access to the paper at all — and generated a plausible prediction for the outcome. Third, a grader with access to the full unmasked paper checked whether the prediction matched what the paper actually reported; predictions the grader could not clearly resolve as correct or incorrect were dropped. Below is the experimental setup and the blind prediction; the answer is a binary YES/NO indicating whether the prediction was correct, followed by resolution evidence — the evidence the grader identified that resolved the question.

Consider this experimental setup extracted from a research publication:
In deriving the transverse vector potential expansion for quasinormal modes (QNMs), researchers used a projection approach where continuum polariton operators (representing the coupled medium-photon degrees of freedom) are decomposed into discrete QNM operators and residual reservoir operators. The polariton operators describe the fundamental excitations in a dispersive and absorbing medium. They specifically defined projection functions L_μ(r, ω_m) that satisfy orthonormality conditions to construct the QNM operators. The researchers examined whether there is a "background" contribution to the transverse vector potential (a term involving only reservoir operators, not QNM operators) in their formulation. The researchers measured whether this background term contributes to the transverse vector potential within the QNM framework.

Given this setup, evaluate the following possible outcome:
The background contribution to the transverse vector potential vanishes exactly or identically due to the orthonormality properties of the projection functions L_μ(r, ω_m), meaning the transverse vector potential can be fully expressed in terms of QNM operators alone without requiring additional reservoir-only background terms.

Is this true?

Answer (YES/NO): YES